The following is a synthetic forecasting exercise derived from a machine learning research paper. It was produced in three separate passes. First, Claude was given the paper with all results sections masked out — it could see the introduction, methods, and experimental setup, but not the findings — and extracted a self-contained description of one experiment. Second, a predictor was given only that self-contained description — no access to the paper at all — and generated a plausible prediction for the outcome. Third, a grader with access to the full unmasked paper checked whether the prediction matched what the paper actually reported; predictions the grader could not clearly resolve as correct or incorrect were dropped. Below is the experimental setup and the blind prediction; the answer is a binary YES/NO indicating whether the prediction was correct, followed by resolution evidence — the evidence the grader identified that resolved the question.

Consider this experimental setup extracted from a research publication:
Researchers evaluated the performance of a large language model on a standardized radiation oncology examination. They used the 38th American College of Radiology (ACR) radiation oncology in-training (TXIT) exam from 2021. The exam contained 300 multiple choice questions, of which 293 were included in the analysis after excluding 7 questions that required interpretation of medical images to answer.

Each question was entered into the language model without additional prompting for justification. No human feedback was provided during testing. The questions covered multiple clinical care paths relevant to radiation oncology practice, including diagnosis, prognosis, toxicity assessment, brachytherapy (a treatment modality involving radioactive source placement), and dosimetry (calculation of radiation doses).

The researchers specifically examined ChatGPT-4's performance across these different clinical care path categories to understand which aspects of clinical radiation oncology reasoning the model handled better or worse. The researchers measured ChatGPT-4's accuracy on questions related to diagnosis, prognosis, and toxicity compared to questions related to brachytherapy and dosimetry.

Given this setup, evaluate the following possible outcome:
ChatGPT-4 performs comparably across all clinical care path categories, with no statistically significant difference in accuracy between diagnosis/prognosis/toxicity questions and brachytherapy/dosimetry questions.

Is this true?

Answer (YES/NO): NO